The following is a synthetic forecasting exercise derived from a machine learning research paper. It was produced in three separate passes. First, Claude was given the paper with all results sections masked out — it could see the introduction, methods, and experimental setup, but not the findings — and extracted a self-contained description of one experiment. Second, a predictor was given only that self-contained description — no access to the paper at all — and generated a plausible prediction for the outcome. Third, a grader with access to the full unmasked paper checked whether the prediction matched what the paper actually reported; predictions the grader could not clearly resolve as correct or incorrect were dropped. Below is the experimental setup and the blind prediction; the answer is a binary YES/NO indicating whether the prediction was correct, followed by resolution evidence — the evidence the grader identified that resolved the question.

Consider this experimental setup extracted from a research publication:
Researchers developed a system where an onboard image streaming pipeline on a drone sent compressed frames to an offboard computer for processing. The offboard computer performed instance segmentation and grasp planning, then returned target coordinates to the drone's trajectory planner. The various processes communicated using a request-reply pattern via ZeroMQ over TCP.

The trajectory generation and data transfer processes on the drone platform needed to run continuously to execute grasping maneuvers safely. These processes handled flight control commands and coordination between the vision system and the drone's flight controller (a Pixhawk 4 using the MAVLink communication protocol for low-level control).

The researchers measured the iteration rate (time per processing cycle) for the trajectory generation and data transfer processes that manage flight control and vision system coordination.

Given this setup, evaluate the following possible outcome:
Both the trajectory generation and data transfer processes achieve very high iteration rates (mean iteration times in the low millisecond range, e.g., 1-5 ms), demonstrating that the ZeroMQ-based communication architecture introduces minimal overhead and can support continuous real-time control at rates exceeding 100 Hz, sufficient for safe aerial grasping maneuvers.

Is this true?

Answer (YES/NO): NO